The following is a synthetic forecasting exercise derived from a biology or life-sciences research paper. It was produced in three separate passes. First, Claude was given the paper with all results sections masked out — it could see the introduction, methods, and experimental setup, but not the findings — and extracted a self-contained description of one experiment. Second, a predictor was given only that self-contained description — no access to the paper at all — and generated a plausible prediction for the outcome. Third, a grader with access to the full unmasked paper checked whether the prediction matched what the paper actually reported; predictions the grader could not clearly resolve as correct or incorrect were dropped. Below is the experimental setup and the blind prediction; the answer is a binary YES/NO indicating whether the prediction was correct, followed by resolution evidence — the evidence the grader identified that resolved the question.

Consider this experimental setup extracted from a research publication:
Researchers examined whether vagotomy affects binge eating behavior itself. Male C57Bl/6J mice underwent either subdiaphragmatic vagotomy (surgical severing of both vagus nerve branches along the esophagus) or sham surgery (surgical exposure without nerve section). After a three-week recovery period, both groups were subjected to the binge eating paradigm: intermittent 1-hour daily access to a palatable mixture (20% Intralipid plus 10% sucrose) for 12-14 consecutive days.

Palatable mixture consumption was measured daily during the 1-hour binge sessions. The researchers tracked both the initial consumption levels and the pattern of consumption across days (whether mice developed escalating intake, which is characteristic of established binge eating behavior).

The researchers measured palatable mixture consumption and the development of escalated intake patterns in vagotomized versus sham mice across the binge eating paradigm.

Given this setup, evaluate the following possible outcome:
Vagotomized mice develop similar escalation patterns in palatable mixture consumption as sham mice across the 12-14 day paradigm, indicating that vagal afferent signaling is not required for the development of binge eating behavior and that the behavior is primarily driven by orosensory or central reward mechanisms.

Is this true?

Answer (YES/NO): NO